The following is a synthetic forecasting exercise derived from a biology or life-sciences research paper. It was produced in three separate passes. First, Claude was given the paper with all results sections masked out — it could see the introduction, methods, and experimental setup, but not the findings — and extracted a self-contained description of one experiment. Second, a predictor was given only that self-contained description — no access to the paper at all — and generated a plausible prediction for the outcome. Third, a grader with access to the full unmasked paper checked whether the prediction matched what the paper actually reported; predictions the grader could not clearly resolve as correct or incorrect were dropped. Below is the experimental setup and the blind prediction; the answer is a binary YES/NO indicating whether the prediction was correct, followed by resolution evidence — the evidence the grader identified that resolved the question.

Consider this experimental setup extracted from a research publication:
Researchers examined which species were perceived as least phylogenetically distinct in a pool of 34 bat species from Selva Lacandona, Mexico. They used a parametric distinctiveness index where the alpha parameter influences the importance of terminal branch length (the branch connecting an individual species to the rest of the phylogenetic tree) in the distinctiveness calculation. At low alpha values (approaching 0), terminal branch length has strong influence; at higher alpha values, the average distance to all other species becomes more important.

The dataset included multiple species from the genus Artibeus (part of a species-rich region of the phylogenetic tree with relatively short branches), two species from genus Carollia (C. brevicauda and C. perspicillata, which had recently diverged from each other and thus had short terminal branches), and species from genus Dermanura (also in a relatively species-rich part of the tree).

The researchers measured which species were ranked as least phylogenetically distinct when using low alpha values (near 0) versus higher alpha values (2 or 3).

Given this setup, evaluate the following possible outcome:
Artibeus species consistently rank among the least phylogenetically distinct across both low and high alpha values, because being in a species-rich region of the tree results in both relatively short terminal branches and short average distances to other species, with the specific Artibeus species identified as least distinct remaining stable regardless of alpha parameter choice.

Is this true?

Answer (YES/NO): NO